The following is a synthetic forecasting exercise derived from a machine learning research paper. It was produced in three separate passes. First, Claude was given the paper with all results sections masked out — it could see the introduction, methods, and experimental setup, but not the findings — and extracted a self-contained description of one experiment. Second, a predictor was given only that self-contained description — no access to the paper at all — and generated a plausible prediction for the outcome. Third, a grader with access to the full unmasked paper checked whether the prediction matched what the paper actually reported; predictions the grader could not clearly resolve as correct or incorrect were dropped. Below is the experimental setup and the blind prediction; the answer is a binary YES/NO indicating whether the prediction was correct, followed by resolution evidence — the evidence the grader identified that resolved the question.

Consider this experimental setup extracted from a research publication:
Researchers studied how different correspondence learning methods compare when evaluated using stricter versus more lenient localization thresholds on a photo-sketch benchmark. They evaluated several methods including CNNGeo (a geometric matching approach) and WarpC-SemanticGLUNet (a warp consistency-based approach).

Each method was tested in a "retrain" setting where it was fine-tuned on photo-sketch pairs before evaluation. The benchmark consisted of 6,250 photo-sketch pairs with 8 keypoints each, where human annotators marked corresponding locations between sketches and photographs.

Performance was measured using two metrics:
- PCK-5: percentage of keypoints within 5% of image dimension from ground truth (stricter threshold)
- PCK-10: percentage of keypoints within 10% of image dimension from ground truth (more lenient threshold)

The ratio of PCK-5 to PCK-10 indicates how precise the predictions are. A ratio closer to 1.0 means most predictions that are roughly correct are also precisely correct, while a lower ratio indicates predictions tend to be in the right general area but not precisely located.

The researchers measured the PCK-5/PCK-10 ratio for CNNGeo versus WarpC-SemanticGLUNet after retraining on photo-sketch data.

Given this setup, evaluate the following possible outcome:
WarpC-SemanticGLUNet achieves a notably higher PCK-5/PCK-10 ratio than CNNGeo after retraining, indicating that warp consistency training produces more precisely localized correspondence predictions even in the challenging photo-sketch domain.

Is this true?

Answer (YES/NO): YES